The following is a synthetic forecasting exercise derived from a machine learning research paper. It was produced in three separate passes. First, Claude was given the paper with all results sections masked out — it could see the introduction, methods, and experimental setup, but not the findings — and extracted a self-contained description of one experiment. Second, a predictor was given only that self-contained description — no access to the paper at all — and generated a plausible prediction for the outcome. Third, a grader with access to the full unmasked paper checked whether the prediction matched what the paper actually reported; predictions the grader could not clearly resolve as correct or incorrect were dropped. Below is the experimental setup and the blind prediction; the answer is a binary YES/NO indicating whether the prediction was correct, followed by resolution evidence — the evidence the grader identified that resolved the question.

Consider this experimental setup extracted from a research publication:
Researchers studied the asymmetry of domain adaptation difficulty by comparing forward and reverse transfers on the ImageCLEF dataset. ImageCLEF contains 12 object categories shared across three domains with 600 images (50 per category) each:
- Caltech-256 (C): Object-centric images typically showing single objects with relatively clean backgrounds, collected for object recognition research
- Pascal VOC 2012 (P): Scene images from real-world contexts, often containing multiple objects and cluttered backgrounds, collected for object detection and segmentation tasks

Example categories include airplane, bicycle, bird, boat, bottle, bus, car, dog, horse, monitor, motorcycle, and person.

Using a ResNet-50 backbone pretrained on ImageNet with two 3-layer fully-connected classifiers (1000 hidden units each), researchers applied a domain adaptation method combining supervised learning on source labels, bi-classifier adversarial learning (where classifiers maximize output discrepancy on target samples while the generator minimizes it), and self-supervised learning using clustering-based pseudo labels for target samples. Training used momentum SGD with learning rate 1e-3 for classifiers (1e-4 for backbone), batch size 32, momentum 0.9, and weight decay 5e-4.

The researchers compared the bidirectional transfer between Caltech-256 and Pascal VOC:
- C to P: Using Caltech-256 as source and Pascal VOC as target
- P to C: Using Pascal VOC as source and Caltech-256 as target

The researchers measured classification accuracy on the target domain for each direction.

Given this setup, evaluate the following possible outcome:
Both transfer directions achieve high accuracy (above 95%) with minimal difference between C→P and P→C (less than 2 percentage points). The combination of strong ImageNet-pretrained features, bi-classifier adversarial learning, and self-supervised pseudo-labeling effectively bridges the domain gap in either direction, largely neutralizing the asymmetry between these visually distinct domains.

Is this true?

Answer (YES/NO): NO